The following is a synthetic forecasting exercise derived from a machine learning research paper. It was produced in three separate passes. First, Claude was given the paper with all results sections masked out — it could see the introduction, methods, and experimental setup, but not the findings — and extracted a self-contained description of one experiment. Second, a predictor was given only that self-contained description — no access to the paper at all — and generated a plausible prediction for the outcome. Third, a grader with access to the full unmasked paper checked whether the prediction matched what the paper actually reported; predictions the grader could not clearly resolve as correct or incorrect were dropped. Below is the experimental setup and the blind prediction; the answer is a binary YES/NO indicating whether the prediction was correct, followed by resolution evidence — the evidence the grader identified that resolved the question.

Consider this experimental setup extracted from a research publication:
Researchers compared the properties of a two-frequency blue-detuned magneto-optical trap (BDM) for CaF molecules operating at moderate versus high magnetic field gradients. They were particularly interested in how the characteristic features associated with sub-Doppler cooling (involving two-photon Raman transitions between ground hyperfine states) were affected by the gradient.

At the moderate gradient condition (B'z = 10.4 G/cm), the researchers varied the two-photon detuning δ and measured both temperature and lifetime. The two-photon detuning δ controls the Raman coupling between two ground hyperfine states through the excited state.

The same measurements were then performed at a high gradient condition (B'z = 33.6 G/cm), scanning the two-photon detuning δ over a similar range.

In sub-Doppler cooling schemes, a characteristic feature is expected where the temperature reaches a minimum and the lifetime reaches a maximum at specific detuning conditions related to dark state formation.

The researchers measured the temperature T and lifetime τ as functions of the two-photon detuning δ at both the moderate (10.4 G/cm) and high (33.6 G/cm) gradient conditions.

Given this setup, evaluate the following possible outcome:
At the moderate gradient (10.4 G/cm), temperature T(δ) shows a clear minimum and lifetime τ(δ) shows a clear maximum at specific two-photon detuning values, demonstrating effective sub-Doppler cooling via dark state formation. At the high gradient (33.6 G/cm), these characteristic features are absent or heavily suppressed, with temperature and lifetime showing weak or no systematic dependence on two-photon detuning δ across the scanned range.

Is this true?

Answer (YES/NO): NO